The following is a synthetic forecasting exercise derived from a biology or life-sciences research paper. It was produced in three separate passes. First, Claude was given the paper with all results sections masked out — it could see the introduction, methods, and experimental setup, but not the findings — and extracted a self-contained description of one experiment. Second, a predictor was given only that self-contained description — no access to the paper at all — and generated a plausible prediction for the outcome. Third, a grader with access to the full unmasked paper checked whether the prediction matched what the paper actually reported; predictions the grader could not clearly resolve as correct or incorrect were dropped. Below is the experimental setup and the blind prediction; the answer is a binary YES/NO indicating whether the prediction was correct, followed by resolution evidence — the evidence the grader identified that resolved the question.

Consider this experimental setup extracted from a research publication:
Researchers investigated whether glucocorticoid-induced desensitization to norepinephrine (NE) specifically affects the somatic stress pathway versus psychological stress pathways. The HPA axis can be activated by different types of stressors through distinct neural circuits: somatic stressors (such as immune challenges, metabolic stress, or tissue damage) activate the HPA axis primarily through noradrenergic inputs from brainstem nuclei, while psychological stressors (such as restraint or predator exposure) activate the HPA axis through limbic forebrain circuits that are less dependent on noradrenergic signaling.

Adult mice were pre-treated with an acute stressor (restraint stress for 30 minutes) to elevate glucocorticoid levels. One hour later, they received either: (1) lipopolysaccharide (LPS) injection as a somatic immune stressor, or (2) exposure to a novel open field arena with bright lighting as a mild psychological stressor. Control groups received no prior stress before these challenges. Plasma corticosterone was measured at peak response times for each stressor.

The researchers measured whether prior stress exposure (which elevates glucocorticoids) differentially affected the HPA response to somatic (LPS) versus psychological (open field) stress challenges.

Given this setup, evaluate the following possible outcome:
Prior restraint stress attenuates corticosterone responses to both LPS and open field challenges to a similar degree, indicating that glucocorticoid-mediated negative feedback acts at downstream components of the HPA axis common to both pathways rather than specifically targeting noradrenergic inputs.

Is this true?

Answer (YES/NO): NO